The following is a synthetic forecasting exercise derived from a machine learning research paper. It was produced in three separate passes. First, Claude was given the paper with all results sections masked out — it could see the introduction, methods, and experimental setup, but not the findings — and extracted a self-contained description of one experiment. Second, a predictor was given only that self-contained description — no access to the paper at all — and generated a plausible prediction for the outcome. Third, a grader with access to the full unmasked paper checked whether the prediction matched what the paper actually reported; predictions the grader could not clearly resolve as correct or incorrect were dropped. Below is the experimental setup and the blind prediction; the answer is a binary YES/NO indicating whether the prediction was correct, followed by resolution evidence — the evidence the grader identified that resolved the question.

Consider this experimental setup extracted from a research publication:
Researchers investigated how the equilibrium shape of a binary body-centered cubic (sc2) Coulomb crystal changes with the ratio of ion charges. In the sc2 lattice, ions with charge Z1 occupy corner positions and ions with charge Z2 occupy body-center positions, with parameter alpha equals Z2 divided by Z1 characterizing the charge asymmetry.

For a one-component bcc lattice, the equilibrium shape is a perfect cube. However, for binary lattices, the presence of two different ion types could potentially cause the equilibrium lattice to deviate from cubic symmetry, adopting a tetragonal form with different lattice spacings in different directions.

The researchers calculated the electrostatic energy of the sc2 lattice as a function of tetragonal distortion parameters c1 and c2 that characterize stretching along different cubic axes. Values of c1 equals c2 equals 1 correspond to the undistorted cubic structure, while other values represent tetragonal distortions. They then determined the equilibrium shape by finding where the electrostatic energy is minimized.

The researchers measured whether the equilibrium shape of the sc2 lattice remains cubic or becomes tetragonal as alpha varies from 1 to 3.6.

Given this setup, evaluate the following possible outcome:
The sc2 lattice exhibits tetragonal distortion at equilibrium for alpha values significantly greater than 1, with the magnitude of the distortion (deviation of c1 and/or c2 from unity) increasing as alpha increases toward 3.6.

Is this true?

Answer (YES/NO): NO